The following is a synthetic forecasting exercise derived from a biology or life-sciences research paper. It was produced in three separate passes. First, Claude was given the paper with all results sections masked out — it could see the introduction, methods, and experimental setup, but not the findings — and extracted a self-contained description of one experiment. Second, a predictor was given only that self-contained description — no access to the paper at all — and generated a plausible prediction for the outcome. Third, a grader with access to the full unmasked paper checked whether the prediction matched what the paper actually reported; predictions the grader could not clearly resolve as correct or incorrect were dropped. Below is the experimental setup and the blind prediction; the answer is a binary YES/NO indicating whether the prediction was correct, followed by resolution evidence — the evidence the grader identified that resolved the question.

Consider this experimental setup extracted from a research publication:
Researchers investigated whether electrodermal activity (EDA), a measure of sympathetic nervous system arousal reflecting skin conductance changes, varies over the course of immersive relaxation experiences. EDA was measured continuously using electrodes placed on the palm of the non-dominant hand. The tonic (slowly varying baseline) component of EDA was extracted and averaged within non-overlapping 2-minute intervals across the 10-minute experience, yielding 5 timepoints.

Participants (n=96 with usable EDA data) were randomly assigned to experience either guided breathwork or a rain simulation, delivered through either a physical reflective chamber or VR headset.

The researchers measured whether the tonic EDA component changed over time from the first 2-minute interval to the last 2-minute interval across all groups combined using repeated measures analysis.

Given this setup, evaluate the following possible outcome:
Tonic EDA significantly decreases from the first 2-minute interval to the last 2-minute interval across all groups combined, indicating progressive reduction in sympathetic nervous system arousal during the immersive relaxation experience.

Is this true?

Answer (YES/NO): NO